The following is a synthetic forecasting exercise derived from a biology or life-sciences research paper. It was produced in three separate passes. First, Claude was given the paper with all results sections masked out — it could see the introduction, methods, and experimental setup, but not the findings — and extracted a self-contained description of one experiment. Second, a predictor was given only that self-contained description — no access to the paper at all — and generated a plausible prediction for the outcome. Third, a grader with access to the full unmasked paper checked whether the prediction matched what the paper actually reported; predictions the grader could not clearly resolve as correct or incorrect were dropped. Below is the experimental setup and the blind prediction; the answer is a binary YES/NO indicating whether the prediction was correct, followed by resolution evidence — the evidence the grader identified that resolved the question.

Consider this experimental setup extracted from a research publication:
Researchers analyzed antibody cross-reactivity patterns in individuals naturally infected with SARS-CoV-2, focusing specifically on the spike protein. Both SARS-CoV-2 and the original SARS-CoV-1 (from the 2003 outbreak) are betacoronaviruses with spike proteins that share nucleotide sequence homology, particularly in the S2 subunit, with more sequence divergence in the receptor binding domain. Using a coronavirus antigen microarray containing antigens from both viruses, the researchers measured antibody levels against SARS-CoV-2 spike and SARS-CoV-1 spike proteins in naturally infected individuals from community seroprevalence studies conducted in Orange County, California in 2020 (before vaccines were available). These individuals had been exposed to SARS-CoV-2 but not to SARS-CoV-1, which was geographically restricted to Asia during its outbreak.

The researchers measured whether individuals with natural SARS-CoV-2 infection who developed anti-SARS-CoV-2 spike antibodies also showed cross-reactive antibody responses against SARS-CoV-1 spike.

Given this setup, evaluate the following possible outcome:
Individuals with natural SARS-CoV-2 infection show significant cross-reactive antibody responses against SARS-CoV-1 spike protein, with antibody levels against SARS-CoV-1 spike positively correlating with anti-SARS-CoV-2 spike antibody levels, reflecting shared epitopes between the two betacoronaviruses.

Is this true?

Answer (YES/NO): NO